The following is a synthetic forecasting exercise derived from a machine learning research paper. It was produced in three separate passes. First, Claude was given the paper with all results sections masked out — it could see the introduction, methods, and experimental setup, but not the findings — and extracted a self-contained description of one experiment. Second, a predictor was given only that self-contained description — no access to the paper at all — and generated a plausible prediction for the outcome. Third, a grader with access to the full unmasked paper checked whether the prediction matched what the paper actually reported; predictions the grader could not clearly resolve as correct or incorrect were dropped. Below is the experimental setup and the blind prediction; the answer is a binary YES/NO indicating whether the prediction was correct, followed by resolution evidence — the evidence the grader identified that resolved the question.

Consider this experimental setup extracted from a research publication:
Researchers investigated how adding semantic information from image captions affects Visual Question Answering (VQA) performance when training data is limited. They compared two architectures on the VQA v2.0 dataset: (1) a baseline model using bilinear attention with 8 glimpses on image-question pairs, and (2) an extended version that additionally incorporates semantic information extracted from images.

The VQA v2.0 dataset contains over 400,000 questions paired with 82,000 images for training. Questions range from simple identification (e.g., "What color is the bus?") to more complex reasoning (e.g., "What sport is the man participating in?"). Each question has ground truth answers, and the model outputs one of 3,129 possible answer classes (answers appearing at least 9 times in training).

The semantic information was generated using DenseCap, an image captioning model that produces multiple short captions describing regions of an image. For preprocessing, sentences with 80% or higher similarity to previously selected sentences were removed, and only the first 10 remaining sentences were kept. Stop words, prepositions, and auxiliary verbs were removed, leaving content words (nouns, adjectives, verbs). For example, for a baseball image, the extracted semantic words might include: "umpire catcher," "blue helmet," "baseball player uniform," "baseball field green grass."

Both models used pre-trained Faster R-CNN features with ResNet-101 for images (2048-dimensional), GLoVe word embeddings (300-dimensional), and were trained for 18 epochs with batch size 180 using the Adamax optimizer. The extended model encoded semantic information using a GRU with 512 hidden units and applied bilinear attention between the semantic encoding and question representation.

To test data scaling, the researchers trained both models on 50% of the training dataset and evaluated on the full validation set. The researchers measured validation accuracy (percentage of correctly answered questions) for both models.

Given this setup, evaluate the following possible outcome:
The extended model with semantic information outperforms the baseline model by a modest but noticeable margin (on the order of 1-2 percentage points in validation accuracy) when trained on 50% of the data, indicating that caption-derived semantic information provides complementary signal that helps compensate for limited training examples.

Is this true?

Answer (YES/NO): NO